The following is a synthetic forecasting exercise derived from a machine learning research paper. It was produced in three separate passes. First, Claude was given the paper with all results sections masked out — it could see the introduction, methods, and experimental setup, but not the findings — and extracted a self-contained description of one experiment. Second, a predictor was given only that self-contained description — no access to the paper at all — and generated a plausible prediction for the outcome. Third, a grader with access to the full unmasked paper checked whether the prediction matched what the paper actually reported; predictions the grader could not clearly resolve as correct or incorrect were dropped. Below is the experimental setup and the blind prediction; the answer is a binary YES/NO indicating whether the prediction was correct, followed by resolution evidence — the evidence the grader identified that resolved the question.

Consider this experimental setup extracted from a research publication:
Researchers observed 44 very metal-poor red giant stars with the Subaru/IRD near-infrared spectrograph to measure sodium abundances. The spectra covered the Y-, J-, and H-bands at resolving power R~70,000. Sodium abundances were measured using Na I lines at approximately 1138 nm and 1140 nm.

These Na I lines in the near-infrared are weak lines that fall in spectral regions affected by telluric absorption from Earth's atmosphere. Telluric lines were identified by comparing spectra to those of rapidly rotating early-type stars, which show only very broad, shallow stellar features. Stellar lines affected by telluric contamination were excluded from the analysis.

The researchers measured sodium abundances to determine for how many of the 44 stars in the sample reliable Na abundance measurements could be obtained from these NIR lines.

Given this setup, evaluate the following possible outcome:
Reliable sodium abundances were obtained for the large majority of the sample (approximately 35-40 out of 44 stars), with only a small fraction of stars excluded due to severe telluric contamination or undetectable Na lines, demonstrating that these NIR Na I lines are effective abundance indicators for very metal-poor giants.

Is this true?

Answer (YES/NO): NO